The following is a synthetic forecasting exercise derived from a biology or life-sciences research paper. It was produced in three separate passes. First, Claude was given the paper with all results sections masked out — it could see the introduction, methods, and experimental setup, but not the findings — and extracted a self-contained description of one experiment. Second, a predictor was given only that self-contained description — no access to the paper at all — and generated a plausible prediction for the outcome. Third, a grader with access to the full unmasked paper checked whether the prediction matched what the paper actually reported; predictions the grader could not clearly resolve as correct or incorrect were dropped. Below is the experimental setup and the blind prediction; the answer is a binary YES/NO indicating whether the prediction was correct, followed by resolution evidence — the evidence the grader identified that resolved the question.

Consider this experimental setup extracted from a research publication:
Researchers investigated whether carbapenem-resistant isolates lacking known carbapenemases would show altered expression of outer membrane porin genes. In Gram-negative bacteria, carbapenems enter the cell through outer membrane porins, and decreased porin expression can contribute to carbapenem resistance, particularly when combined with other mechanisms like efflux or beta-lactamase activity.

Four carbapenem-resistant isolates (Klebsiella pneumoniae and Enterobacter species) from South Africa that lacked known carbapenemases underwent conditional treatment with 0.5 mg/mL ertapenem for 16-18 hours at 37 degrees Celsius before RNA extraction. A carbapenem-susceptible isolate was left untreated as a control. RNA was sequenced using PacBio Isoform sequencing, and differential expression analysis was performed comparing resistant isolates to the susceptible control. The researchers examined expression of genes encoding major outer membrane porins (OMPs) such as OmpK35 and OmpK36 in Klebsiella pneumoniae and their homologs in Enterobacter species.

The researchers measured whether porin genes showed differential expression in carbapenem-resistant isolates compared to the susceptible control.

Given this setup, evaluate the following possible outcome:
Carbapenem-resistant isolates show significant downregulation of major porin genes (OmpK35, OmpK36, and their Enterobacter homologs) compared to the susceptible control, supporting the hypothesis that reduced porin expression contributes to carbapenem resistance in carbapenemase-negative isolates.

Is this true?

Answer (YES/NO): NO